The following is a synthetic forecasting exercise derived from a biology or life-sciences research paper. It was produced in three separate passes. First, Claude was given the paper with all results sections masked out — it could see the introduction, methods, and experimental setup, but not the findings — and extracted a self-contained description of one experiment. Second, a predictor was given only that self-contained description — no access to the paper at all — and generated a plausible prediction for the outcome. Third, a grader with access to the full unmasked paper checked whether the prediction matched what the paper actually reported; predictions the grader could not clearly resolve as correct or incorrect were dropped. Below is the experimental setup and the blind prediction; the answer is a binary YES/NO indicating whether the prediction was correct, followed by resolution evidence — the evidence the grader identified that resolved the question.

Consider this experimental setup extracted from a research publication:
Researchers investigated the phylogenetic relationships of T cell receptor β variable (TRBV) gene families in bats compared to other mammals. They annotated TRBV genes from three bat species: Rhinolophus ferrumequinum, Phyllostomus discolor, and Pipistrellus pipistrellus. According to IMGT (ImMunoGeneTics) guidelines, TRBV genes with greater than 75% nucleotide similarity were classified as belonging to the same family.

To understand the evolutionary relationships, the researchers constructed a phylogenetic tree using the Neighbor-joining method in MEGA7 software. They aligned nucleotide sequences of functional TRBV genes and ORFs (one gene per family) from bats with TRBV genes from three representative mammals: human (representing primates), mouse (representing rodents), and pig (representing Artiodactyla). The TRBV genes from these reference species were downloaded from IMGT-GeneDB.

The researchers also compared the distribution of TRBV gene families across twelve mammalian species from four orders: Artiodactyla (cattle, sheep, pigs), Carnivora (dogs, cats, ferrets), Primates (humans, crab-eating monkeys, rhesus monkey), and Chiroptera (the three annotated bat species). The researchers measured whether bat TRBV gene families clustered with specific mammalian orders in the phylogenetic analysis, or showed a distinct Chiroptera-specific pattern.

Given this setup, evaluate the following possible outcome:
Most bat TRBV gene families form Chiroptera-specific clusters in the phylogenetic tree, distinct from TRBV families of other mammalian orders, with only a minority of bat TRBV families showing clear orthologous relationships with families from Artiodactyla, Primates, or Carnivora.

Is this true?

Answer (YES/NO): NO